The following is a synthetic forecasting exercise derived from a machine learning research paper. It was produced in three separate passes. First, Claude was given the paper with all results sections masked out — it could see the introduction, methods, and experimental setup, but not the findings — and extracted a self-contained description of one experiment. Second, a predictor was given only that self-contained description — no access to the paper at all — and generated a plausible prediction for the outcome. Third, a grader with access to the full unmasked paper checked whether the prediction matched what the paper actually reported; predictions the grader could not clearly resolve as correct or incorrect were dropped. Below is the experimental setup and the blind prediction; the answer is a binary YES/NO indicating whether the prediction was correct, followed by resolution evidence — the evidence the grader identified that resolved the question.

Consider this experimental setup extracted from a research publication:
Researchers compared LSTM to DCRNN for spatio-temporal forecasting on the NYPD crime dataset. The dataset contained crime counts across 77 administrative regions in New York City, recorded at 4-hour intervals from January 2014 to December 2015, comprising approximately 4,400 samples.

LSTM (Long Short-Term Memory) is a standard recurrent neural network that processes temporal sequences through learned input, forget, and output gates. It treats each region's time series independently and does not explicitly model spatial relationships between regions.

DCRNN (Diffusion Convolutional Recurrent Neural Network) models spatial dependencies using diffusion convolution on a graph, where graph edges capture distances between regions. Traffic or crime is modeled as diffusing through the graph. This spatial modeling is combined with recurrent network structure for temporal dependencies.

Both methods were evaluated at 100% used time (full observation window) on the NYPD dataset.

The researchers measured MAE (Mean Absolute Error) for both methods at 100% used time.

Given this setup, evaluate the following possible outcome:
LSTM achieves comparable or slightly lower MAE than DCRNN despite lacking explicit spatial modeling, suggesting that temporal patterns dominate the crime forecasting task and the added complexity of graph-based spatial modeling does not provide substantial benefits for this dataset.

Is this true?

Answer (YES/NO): YES